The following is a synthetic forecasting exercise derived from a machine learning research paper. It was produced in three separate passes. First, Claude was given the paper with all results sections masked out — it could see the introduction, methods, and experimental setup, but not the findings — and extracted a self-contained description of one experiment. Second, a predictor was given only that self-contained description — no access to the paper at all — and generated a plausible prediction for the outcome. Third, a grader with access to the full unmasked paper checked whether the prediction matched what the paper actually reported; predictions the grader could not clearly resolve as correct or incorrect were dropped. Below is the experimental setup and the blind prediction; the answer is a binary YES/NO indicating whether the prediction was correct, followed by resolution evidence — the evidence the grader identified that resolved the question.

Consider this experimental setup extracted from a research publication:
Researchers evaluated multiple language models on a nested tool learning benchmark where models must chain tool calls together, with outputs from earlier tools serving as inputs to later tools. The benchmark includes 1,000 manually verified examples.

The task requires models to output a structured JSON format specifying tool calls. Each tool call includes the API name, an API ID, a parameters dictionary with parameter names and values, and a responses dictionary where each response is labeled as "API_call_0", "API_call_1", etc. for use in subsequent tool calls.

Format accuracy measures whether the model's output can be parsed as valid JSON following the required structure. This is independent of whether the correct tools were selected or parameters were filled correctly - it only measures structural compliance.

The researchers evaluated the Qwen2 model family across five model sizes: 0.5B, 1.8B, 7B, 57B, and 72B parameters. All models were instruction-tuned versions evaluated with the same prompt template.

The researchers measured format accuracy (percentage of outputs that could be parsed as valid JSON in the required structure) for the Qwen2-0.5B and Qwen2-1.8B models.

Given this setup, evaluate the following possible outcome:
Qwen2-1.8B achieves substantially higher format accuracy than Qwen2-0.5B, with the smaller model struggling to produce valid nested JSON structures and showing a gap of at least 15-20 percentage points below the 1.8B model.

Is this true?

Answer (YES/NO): YES